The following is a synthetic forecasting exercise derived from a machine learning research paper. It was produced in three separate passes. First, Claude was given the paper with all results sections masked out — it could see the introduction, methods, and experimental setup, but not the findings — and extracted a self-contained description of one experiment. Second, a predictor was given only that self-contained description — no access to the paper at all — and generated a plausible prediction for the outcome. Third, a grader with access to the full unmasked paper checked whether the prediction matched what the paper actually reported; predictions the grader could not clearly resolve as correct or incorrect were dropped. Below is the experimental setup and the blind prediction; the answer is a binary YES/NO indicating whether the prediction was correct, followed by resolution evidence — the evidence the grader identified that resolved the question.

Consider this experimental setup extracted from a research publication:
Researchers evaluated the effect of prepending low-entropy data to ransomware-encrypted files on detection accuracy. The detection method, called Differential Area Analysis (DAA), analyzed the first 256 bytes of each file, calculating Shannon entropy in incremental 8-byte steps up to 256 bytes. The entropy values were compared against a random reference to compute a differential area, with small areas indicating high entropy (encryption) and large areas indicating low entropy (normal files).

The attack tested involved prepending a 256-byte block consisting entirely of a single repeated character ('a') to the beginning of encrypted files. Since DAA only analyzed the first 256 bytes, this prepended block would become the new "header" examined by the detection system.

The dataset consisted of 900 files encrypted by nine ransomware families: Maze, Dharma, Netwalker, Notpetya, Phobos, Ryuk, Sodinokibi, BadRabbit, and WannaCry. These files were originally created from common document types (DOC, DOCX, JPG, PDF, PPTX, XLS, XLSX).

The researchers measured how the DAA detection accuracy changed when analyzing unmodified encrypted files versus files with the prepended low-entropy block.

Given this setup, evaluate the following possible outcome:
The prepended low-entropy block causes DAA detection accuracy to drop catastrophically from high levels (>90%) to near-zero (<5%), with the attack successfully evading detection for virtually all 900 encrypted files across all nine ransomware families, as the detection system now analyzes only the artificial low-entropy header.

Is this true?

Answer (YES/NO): YES